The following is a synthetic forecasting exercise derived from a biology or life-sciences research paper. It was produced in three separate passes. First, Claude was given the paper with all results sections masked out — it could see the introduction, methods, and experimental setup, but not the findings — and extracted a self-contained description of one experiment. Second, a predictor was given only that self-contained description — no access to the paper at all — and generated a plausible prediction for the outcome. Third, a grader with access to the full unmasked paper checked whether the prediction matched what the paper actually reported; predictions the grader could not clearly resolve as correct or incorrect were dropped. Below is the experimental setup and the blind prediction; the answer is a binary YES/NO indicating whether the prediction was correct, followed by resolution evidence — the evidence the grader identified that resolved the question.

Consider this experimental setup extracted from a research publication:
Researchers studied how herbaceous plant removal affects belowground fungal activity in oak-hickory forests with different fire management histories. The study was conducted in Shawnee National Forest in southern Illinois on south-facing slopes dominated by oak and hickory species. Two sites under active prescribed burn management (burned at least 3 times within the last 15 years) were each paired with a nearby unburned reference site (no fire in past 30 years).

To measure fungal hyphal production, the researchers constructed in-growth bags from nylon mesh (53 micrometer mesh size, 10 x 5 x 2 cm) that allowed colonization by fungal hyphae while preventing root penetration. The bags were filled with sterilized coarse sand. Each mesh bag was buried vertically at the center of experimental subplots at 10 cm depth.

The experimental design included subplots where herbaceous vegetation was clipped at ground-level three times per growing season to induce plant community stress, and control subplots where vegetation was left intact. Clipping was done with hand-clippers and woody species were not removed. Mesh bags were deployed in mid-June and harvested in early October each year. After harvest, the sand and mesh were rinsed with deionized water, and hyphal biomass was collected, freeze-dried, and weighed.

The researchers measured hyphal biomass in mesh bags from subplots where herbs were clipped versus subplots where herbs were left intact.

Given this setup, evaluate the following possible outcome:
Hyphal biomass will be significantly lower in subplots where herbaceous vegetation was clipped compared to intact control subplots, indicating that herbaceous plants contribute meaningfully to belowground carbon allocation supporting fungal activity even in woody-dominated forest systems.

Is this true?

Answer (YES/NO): NO